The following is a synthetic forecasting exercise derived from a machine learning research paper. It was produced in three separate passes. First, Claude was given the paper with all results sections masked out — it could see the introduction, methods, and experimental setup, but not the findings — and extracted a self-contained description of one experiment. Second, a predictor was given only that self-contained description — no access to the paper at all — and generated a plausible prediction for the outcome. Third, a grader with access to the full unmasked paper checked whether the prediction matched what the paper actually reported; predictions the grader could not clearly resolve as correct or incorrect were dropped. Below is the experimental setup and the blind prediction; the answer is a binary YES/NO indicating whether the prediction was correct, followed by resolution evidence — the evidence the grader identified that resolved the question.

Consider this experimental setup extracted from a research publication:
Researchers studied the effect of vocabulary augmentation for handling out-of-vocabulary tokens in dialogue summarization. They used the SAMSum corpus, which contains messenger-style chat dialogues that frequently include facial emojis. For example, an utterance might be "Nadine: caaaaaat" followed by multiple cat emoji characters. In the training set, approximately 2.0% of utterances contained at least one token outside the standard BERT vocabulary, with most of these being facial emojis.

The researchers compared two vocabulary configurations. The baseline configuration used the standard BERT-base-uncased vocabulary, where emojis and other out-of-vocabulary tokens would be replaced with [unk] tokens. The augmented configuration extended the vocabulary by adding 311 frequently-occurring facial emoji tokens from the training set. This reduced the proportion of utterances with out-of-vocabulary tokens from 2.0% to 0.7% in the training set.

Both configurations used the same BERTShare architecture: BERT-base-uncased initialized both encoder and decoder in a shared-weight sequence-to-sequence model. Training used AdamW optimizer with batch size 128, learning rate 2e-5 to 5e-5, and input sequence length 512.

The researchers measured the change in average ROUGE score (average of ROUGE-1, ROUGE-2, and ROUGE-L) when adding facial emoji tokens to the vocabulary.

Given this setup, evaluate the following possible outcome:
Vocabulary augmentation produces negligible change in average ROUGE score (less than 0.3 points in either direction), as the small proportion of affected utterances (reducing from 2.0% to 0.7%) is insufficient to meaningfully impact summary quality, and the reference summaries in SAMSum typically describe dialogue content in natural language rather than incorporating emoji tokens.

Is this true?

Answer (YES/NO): NO